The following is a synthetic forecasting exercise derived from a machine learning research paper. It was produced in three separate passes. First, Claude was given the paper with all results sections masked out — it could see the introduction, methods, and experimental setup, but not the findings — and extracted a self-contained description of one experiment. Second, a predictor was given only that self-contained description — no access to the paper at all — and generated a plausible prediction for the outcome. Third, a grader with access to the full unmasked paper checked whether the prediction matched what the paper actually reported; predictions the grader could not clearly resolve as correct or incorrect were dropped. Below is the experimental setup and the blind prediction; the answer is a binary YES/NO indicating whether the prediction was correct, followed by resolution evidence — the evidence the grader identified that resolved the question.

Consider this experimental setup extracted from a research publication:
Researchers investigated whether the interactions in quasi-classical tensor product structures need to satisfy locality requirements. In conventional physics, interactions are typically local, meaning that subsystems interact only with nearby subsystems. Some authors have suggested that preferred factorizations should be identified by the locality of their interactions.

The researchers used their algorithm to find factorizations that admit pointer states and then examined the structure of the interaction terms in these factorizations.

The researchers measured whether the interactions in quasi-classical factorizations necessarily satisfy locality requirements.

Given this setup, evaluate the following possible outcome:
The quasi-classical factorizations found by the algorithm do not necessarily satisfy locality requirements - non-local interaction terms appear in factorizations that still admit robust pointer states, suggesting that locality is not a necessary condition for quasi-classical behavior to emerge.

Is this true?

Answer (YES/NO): YES